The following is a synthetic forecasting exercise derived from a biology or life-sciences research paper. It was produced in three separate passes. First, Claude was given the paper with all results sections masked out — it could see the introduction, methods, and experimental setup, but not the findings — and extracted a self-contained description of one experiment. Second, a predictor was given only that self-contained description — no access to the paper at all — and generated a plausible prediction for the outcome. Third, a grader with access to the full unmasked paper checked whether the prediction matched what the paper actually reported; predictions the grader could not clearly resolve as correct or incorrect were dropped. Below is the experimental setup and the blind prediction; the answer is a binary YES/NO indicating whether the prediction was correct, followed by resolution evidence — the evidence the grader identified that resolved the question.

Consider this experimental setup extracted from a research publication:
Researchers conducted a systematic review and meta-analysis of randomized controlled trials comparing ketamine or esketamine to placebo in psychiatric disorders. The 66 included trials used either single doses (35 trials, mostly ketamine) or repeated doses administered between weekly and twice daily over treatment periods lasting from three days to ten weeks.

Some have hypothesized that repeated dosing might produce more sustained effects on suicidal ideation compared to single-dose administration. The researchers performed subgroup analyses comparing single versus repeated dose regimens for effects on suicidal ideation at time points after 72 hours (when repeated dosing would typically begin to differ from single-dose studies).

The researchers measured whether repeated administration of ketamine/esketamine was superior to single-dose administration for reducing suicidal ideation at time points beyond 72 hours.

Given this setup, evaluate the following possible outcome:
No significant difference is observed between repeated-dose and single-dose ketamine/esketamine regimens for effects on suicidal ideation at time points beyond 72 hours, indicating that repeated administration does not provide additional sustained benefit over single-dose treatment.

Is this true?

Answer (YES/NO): YES